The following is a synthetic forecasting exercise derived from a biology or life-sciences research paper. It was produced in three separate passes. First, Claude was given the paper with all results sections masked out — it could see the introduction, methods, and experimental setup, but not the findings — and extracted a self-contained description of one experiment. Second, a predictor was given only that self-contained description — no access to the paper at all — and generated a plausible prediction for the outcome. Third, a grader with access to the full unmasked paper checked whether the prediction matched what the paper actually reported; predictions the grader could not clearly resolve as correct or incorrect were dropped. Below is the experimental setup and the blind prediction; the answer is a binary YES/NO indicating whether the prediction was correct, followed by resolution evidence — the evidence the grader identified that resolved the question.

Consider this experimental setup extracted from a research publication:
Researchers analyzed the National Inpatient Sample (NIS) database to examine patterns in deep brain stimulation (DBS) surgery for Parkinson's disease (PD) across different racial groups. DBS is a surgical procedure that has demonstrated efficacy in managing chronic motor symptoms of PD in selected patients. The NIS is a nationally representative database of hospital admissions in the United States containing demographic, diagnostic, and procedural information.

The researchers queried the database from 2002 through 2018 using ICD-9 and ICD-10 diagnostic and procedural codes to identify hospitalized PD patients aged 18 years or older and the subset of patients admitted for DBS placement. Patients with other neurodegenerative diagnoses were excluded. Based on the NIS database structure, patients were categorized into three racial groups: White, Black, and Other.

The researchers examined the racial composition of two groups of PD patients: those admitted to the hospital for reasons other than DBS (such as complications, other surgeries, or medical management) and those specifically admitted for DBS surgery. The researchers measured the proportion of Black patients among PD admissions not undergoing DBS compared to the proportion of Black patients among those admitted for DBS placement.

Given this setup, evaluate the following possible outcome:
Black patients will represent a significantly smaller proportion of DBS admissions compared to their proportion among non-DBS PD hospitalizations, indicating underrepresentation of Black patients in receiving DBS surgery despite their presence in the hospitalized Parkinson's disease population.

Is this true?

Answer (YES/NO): YES